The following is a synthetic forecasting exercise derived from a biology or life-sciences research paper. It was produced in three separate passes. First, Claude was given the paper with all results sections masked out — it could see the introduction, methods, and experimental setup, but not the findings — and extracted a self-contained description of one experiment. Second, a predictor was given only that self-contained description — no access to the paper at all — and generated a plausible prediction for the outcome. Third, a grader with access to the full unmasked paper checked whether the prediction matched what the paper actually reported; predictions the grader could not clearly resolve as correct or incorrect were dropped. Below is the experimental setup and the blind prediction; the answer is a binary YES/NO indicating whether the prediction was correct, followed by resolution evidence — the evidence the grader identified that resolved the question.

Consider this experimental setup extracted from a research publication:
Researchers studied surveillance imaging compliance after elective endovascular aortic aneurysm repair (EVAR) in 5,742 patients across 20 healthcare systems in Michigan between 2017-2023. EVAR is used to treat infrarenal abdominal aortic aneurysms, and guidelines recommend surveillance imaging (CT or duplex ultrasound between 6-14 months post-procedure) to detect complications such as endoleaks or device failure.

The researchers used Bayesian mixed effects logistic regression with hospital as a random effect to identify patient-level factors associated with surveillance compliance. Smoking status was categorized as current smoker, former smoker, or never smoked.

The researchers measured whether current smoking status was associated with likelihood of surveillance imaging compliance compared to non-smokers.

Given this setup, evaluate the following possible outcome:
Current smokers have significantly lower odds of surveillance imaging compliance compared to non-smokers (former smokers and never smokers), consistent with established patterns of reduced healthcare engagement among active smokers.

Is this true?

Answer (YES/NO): NO